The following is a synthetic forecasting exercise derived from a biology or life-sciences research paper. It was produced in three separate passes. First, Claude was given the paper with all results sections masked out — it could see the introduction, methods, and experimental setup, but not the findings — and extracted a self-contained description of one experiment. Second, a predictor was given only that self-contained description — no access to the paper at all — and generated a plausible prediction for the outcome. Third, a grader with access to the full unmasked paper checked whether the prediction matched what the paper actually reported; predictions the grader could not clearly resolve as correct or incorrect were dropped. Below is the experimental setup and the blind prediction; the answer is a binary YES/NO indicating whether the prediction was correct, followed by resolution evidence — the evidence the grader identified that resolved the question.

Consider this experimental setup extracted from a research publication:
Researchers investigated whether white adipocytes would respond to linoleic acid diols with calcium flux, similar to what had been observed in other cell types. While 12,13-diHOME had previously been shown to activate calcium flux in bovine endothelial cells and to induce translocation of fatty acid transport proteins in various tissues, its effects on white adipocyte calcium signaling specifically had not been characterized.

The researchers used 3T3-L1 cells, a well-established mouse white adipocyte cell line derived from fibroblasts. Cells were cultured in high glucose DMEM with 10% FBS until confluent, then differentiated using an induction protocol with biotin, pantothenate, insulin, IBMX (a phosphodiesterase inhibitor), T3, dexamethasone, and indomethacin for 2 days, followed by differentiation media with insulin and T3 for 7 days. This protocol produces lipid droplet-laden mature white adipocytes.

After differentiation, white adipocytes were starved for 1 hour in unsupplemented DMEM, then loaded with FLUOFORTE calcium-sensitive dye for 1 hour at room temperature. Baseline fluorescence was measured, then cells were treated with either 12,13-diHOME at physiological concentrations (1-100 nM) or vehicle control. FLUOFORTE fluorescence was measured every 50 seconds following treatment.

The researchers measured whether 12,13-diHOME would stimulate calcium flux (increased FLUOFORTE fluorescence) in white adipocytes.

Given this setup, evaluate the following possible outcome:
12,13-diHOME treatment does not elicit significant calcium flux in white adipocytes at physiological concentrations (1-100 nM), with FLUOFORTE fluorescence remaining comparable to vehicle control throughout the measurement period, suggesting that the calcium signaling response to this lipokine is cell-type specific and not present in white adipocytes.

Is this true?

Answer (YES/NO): NO